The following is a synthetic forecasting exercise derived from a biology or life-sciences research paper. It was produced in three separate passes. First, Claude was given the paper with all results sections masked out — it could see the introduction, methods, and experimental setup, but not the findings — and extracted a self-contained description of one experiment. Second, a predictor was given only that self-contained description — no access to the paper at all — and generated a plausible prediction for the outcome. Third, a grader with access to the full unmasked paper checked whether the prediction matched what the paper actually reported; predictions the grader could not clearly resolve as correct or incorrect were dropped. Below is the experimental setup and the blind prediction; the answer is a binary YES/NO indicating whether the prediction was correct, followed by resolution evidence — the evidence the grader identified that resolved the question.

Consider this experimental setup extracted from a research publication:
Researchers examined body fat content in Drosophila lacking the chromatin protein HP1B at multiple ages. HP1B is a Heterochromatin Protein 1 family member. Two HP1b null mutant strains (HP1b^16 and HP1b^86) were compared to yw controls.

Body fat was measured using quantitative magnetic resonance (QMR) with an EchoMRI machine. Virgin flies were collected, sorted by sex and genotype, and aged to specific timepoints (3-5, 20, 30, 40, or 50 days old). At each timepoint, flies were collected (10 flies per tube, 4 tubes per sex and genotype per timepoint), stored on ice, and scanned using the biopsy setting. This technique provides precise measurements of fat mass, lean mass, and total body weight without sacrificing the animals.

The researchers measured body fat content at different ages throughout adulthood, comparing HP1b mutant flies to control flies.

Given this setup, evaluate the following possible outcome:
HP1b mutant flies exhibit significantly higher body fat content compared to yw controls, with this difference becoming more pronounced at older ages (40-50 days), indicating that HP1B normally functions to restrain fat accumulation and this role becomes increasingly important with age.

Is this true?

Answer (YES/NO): NO